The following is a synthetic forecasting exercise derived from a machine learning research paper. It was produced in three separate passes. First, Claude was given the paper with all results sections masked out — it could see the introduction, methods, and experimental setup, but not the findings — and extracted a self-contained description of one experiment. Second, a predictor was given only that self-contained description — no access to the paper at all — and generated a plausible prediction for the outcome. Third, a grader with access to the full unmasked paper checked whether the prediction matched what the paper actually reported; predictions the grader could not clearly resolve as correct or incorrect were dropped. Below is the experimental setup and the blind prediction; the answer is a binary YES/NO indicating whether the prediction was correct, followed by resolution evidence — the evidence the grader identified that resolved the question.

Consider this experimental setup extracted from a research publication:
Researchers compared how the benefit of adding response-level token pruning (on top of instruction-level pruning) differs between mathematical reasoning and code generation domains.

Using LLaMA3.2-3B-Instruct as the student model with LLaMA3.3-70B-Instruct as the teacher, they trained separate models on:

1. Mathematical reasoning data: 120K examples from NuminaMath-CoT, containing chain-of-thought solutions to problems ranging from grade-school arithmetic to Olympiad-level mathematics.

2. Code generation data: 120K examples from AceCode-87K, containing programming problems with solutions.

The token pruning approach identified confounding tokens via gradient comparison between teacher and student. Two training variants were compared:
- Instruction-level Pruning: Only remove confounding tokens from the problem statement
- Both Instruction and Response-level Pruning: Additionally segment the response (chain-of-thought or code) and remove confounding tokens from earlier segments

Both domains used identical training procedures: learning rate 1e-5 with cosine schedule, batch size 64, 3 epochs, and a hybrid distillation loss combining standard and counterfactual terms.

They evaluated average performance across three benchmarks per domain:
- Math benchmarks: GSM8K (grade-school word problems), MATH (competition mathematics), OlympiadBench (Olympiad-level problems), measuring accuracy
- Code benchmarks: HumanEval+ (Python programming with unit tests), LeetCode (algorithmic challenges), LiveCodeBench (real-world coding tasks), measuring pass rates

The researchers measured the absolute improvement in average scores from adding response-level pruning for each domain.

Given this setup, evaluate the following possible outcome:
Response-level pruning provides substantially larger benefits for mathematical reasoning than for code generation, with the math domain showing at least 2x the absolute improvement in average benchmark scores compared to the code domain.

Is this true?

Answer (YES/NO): NO